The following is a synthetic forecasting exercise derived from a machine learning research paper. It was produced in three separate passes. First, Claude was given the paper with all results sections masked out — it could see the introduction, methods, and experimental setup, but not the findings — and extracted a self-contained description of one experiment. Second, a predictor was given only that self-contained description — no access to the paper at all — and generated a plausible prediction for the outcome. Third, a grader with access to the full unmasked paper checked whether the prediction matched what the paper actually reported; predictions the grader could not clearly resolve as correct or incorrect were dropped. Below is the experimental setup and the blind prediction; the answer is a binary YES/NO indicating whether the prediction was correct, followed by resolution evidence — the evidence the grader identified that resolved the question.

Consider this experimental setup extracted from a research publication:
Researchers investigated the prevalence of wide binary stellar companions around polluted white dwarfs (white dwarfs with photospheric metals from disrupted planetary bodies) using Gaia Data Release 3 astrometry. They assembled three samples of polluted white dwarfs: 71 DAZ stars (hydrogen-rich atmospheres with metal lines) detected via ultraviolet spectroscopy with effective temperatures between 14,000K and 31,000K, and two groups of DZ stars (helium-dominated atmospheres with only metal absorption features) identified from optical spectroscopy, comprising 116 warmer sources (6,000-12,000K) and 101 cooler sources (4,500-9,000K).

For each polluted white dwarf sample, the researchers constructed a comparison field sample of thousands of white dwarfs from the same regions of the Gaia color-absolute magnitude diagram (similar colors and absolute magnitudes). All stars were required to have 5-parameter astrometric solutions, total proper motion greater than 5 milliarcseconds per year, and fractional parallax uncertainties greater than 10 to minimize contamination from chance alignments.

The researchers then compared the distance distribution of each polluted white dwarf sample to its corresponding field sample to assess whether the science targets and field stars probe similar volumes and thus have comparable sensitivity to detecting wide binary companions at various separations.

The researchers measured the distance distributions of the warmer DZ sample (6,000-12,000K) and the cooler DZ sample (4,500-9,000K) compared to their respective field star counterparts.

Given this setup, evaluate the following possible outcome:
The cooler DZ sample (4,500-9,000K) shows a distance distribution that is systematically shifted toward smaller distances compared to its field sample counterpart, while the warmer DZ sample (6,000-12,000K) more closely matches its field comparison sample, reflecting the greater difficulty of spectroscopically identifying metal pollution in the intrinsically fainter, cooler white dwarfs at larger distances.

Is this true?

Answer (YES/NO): NO